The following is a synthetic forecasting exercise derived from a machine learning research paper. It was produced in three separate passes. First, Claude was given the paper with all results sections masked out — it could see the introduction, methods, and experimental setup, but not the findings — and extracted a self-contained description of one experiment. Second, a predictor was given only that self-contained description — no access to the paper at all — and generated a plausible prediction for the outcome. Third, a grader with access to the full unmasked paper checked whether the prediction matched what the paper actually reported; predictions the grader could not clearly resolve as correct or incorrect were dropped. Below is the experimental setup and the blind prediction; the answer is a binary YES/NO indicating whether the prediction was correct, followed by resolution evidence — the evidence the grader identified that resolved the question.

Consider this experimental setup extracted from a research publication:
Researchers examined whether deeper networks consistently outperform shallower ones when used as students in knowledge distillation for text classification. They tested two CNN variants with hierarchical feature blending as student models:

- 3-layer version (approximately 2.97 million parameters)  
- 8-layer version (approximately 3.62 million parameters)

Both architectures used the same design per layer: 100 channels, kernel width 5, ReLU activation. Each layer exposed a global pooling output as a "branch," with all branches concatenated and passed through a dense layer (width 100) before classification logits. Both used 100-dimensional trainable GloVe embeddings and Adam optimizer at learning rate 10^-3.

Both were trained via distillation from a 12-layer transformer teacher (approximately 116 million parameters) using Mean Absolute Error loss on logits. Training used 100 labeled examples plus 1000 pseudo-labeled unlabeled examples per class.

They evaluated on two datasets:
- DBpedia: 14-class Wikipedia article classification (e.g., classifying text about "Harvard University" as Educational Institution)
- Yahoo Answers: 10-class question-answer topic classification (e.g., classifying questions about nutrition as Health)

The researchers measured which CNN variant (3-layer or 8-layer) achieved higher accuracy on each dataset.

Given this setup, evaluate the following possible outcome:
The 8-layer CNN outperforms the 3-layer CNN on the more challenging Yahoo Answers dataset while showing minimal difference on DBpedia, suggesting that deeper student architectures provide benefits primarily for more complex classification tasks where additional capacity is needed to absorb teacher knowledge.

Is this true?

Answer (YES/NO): NO